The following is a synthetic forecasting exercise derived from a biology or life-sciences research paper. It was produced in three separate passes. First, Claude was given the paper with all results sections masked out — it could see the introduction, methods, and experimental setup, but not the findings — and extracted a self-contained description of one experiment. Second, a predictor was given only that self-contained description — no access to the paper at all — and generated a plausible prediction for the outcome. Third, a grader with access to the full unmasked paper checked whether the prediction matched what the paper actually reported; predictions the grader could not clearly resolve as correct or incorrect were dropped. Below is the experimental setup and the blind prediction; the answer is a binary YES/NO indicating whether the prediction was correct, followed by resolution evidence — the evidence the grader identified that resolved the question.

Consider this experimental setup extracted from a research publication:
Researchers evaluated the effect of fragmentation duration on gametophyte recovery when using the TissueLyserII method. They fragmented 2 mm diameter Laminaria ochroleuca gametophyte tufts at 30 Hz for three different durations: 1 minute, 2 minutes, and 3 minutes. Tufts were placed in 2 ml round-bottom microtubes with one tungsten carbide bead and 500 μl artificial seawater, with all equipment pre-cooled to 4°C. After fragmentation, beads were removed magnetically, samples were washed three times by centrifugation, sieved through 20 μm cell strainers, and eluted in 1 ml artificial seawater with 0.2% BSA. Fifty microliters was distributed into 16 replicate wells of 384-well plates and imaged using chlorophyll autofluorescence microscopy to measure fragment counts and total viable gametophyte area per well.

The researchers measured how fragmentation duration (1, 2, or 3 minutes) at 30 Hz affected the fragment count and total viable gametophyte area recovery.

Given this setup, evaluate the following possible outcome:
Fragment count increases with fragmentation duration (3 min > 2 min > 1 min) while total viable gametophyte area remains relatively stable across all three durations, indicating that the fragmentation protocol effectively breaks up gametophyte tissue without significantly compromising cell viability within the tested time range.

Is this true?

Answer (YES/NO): NO